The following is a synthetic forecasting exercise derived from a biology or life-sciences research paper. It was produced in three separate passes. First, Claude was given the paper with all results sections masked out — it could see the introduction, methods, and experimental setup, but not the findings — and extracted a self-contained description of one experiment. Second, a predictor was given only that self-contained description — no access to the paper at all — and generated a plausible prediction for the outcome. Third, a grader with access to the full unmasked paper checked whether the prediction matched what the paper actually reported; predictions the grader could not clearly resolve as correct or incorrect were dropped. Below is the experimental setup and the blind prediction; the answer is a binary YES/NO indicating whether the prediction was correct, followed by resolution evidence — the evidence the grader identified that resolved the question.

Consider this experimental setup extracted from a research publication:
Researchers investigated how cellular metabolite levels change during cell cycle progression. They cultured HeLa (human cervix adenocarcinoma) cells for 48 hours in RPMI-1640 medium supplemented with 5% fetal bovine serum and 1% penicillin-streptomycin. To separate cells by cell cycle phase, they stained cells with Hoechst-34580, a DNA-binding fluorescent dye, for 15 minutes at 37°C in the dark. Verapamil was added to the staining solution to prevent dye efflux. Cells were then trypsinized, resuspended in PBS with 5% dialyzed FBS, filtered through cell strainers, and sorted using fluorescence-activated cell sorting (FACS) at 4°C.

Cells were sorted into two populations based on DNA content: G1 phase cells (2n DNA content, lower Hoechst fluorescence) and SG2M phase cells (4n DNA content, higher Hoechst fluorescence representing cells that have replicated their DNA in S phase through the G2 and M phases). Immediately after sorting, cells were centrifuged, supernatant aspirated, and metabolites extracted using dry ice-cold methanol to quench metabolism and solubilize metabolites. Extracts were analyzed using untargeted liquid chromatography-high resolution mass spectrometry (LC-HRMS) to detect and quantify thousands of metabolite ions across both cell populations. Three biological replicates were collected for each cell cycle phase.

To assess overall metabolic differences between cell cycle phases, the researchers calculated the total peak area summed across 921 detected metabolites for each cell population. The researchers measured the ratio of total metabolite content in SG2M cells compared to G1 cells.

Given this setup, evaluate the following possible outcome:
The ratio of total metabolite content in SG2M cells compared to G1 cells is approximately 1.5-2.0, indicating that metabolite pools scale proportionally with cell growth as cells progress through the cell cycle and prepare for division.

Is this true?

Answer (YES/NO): NO